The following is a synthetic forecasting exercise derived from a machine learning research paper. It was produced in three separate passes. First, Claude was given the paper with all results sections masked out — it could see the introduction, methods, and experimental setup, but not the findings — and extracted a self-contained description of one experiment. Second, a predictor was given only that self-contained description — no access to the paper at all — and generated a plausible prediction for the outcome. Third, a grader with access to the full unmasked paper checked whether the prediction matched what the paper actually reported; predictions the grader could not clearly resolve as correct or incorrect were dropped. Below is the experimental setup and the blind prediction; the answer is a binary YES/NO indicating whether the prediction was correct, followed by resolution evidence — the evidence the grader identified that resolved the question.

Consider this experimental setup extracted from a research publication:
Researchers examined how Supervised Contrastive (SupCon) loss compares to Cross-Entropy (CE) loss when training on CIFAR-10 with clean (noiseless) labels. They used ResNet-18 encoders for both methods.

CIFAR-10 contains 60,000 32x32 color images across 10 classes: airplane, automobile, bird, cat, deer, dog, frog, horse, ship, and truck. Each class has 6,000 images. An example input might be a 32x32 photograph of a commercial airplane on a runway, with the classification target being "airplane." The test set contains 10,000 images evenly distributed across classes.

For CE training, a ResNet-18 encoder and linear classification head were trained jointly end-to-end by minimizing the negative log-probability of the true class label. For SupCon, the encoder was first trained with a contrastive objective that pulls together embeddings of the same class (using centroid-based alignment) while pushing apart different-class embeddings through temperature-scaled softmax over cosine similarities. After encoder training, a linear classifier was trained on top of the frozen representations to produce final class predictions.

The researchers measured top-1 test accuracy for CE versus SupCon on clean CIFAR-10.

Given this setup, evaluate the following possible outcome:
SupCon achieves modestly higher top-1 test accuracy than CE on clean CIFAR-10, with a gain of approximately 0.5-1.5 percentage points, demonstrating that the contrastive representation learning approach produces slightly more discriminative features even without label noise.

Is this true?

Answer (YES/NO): YES